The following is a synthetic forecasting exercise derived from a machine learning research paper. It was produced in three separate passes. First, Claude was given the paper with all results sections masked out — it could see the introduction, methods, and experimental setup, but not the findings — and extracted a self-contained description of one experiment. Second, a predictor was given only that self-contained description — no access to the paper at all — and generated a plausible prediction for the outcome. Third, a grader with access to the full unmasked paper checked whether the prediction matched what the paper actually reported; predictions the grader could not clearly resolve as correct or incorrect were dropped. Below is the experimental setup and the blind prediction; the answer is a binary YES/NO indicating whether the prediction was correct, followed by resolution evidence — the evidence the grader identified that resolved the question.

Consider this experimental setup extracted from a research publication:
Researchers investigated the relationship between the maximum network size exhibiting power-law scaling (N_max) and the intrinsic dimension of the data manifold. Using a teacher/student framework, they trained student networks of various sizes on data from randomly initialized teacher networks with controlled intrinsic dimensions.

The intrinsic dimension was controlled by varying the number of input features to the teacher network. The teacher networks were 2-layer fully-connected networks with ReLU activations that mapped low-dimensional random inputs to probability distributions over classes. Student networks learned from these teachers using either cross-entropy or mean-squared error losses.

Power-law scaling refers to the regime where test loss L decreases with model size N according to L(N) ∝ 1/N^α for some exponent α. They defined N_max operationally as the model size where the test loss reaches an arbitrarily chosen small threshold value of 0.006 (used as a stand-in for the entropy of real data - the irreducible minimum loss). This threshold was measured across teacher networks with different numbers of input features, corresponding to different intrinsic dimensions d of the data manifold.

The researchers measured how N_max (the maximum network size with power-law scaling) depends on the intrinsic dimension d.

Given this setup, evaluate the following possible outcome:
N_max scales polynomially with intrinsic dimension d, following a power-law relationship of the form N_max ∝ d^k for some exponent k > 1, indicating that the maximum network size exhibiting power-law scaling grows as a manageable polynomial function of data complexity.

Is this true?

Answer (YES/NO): NO